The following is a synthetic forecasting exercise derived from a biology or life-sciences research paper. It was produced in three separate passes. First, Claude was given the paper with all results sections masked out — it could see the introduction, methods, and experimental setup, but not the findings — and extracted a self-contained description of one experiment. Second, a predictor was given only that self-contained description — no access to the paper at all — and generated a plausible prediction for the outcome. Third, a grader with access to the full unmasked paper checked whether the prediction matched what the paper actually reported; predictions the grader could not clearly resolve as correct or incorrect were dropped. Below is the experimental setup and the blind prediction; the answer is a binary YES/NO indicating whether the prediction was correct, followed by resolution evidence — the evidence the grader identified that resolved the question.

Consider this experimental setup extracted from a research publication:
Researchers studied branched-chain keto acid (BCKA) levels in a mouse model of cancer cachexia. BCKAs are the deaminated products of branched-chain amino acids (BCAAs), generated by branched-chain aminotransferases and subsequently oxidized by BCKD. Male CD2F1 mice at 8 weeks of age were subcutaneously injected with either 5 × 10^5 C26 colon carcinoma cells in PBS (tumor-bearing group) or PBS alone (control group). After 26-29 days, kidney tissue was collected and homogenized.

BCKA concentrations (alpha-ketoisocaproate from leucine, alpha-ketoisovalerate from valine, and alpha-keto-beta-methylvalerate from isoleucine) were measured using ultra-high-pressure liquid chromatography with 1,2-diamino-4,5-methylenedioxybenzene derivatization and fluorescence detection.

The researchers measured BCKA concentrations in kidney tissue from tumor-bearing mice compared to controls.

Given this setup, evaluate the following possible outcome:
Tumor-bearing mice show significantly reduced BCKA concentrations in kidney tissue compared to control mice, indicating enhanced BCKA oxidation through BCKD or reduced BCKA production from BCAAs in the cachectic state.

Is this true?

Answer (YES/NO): NO